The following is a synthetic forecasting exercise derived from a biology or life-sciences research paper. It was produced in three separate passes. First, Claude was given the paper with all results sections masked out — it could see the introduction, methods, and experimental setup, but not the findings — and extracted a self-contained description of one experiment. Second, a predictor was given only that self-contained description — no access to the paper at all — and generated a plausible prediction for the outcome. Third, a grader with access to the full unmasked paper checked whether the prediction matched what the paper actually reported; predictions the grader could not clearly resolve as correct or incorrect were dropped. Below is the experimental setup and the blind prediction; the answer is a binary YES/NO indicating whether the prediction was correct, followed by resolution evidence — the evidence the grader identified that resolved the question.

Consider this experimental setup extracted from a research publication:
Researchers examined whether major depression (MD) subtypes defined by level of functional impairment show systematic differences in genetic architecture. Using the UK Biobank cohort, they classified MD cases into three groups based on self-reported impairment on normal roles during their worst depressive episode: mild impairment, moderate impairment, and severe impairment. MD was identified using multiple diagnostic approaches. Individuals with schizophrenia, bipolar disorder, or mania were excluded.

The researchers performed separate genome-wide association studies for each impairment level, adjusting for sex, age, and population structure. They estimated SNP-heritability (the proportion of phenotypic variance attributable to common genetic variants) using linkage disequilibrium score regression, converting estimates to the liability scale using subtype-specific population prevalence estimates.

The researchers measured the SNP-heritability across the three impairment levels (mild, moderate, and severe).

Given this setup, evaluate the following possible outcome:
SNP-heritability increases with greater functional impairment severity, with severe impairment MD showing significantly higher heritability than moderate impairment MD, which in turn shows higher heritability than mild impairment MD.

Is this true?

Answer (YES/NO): YES